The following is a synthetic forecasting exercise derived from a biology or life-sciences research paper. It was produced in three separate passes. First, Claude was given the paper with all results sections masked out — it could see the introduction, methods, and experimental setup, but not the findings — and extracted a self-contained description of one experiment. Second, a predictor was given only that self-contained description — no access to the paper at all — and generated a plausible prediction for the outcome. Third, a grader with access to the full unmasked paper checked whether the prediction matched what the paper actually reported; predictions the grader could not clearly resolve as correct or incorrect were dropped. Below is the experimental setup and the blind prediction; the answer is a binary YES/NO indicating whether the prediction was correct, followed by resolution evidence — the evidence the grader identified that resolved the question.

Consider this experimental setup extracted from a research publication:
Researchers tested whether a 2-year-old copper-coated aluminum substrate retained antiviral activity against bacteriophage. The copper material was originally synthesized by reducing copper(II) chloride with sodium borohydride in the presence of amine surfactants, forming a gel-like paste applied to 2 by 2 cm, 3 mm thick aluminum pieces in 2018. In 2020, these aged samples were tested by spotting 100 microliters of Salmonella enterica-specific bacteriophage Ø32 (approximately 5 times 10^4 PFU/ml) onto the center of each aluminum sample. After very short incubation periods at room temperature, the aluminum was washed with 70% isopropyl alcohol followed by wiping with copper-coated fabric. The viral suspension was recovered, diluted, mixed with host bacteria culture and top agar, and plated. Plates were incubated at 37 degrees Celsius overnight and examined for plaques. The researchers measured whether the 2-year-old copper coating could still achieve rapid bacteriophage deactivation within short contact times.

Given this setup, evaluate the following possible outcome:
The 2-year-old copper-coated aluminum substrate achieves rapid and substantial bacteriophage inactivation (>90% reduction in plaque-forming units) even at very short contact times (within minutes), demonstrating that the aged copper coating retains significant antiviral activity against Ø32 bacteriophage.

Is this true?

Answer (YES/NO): YES